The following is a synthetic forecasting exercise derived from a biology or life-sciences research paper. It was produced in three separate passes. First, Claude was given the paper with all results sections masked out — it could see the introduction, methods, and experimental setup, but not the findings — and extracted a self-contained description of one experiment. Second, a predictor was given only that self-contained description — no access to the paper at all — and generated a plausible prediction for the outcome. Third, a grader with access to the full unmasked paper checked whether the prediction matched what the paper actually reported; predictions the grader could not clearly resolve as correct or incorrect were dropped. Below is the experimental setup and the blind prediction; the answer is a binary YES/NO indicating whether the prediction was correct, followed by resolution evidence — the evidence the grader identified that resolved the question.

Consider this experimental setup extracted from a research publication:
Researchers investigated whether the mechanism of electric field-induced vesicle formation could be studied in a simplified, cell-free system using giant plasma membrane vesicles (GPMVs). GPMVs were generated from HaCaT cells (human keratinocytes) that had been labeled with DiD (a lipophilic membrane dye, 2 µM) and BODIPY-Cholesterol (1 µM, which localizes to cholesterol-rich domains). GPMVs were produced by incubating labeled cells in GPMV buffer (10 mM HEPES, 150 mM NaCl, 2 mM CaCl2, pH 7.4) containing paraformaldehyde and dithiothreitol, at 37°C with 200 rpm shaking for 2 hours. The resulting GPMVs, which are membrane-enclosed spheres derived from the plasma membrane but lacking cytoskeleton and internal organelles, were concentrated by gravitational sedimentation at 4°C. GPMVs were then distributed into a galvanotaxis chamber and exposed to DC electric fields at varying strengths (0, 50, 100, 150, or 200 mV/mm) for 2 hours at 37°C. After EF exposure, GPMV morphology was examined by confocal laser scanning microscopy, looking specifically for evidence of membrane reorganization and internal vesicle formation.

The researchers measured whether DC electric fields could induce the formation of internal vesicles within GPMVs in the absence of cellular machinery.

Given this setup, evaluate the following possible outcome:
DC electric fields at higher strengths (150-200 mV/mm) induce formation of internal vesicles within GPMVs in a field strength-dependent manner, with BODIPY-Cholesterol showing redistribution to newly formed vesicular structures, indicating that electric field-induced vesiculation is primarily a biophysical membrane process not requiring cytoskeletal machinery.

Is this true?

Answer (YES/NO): NO